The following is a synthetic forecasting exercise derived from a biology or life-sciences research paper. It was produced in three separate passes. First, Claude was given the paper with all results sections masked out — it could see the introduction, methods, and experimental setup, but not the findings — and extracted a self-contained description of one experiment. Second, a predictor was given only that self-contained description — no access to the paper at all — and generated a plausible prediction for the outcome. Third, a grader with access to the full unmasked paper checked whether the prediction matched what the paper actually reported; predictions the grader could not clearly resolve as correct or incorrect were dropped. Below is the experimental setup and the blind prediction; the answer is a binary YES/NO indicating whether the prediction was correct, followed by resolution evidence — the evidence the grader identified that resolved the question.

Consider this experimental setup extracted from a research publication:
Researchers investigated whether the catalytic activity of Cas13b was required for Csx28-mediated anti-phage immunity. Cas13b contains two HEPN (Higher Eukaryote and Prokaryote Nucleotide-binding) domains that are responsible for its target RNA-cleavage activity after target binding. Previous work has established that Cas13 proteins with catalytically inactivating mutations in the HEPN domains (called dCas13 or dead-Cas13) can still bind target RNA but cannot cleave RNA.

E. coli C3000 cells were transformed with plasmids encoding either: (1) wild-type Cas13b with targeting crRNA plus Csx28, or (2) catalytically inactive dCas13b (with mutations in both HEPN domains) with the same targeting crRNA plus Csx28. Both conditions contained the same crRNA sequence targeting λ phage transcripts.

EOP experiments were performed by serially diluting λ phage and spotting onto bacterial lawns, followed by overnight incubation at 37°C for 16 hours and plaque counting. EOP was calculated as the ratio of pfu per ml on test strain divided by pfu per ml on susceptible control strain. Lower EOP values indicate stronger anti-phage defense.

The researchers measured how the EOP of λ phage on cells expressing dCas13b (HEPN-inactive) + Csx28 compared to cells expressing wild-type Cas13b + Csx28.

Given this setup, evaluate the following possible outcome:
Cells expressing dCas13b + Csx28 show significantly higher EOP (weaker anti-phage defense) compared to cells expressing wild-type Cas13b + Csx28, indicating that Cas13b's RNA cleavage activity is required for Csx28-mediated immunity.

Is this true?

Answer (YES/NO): YES